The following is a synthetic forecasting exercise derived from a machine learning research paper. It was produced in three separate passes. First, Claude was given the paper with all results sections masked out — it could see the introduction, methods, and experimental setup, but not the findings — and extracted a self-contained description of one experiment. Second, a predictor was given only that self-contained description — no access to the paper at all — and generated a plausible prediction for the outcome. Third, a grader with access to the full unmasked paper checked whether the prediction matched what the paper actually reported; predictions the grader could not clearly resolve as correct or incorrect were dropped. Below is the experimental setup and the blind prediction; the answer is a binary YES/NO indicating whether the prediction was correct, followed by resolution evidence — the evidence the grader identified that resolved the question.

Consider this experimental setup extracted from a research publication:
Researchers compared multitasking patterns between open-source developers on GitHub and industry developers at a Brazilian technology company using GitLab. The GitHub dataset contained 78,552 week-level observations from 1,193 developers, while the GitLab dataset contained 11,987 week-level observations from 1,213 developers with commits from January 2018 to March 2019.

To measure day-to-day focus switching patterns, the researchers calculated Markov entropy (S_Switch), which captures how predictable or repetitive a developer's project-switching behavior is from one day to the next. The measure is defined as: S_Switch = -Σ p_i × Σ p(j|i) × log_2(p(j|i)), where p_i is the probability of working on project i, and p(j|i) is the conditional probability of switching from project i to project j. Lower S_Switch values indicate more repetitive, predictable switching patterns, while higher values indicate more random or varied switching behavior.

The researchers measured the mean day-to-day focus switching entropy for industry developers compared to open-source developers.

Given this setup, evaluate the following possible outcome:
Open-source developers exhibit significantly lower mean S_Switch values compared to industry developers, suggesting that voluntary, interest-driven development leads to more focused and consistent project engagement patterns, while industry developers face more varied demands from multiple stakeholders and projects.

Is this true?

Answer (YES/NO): NO